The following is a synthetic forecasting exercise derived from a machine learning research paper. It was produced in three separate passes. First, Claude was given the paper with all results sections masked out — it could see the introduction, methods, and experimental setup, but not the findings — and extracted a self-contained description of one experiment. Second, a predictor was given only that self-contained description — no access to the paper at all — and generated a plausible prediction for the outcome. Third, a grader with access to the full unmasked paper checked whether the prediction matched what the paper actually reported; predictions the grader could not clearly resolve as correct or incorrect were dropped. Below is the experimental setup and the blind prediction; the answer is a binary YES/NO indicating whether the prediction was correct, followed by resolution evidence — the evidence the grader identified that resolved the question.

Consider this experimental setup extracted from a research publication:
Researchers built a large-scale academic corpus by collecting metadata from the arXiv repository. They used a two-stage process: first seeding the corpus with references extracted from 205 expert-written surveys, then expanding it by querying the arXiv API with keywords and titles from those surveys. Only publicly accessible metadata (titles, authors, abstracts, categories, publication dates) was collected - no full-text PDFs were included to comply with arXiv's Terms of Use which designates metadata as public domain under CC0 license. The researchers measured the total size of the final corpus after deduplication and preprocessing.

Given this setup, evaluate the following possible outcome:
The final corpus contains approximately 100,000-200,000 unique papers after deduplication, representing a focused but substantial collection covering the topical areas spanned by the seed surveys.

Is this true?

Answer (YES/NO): NO